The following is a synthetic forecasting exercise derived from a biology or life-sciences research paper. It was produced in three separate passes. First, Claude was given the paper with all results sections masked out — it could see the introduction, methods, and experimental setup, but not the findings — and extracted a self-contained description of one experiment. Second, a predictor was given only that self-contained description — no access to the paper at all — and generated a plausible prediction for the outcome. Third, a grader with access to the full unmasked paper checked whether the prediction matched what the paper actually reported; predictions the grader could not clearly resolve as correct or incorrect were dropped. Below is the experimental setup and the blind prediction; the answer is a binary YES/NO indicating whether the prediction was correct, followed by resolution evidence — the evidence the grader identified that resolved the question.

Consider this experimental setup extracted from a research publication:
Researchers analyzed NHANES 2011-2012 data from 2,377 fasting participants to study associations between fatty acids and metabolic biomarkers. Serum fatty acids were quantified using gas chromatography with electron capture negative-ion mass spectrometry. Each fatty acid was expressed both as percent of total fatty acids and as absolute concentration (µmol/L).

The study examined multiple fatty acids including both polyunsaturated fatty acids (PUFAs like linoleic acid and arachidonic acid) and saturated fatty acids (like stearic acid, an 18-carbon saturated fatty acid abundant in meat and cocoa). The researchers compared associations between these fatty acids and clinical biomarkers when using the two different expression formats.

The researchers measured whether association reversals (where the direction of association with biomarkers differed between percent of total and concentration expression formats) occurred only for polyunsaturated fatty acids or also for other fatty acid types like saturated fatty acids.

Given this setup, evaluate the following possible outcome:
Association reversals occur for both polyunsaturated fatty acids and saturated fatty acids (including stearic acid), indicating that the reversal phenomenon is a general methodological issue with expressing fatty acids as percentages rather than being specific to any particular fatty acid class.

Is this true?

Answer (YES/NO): YES